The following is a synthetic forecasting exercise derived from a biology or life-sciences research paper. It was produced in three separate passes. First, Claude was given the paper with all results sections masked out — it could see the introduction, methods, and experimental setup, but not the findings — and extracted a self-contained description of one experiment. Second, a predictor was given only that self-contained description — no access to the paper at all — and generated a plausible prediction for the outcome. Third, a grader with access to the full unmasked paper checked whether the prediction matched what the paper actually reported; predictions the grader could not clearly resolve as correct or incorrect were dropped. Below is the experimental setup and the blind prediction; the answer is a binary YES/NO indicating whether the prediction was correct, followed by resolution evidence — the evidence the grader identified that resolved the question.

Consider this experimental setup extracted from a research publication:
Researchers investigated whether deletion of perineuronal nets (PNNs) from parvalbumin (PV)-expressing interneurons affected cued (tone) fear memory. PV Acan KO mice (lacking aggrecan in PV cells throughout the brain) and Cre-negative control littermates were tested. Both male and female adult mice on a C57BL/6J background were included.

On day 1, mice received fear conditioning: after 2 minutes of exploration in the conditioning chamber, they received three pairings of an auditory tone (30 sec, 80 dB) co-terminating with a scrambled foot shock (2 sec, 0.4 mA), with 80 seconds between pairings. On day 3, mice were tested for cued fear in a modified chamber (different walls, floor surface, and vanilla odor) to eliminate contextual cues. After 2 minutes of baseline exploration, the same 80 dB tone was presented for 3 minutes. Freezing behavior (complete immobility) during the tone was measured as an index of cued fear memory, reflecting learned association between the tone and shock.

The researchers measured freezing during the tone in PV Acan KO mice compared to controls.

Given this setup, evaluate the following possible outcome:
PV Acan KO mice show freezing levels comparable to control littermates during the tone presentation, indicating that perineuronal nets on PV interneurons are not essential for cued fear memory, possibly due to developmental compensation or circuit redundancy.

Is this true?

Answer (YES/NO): YES